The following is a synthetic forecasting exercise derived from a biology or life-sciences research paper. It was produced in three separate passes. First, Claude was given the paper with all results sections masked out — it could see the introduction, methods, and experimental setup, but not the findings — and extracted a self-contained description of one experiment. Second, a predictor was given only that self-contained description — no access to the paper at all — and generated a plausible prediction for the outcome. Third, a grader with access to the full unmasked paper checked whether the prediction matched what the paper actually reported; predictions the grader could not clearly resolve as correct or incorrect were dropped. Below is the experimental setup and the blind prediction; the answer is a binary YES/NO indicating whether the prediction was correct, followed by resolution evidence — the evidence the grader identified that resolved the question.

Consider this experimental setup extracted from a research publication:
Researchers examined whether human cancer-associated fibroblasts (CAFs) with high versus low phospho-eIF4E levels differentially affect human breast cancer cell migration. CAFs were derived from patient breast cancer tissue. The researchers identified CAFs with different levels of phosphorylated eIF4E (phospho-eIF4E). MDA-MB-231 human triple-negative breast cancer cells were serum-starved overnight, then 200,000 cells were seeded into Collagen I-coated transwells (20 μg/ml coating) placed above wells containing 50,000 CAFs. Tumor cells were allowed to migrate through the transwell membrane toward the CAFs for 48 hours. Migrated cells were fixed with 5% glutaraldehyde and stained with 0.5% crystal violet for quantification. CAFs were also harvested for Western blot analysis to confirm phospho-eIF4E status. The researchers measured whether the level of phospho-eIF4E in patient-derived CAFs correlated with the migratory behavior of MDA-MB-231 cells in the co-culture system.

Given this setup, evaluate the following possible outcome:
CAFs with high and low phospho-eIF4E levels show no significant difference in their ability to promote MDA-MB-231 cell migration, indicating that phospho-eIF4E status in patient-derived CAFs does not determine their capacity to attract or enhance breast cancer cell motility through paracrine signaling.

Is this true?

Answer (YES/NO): NO